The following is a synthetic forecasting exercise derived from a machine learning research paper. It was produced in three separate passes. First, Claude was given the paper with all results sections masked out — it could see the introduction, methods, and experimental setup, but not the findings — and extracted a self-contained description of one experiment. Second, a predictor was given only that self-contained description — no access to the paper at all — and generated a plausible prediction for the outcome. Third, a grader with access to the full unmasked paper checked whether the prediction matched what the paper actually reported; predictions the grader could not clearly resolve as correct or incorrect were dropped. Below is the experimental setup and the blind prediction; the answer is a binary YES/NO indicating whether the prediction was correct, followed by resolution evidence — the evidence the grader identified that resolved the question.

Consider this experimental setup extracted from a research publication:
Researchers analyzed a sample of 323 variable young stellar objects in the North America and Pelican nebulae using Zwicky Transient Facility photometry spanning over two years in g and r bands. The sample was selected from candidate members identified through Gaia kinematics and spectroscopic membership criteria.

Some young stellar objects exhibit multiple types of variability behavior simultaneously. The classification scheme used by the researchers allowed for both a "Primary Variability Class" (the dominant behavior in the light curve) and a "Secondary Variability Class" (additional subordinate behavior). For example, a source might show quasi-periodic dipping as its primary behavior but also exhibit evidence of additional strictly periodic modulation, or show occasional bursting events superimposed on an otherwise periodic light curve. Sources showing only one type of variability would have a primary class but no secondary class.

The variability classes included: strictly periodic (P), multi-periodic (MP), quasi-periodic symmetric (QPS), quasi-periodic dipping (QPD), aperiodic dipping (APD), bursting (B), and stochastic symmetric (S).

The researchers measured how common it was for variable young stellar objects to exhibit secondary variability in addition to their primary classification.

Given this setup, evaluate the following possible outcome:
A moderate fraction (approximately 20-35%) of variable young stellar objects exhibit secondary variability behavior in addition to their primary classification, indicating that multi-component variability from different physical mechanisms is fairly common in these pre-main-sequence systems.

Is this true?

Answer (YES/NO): NO